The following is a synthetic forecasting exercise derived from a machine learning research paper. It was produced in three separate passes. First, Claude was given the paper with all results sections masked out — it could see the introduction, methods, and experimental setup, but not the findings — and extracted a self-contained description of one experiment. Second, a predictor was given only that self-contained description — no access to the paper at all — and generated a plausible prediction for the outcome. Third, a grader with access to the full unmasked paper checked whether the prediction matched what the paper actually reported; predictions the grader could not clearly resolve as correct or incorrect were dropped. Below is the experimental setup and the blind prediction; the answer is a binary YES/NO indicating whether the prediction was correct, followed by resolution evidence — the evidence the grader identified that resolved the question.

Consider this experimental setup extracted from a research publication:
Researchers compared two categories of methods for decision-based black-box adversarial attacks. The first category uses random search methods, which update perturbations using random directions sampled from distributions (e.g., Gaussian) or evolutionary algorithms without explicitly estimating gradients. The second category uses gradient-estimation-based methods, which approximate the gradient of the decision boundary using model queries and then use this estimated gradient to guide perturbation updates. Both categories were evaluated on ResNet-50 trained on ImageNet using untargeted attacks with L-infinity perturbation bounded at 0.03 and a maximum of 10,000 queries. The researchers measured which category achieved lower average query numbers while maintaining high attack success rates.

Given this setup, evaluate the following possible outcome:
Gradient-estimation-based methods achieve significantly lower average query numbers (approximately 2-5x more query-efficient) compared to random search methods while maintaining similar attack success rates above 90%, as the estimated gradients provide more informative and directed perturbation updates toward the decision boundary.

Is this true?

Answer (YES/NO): NO